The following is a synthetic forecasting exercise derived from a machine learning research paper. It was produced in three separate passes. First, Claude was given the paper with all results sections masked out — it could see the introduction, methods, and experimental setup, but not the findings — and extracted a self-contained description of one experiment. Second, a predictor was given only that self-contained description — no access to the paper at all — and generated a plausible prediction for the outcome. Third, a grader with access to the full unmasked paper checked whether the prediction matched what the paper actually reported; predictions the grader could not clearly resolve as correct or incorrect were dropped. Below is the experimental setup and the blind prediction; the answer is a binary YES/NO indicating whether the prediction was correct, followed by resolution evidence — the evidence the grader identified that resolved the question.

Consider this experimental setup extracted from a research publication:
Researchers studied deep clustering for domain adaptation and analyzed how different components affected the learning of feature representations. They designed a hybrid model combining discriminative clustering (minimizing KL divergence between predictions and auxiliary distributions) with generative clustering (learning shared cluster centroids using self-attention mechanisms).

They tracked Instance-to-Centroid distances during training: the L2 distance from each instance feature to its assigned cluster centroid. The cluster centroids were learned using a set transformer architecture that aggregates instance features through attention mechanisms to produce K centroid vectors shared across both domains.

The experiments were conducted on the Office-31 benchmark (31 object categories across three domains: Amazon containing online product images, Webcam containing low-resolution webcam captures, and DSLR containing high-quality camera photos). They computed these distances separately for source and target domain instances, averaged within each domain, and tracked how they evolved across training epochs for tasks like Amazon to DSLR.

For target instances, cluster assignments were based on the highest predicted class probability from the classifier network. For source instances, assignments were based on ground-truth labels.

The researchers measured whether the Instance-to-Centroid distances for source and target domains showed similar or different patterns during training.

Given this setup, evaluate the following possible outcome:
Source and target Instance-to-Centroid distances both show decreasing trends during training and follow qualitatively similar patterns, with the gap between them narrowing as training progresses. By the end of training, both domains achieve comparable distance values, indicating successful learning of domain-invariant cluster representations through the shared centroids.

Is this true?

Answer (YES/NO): NO